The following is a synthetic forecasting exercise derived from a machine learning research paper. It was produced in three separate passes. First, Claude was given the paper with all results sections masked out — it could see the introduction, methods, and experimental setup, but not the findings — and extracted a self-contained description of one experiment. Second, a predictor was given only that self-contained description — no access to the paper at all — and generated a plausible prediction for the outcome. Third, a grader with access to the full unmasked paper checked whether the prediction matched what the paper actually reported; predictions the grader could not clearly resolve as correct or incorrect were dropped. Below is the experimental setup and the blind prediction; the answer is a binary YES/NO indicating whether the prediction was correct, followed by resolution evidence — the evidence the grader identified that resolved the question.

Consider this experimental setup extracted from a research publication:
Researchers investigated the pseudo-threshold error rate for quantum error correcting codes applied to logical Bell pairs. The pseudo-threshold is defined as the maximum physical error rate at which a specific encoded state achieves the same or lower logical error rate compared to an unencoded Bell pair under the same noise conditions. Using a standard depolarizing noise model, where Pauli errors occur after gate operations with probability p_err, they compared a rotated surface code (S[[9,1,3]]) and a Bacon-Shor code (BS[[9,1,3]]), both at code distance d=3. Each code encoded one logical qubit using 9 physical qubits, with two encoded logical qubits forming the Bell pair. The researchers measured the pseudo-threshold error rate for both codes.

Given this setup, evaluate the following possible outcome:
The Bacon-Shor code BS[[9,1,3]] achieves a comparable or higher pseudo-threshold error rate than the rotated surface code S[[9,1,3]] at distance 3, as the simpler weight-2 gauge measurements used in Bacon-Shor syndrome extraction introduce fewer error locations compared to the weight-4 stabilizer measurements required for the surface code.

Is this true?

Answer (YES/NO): YES